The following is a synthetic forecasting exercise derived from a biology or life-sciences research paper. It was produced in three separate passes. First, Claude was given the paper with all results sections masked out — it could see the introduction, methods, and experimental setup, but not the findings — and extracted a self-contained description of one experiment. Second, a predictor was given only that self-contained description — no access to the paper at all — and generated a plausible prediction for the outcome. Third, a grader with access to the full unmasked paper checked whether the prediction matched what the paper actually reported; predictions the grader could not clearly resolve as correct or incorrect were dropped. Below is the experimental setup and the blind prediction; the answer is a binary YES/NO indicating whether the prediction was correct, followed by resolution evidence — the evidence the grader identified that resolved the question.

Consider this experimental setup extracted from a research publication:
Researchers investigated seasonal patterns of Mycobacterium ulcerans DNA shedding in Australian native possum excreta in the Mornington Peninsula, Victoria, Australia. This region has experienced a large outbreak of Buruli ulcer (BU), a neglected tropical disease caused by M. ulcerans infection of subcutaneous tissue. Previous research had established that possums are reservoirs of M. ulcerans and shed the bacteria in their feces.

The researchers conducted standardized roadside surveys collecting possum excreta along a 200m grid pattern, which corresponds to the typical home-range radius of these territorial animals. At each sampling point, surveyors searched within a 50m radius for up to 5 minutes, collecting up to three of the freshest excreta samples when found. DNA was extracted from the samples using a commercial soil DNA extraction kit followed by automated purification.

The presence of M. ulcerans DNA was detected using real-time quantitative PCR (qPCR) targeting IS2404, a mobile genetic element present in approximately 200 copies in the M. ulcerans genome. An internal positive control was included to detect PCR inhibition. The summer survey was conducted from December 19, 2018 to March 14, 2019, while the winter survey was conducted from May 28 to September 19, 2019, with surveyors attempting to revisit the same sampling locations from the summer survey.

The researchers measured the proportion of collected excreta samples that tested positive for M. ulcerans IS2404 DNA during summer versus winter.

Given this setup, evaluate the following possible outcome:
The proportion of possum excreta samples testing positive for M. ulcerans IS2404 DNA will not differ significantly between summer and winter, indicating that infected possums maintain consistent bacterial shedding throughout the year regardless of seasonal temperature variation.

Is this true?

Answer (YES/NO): YES